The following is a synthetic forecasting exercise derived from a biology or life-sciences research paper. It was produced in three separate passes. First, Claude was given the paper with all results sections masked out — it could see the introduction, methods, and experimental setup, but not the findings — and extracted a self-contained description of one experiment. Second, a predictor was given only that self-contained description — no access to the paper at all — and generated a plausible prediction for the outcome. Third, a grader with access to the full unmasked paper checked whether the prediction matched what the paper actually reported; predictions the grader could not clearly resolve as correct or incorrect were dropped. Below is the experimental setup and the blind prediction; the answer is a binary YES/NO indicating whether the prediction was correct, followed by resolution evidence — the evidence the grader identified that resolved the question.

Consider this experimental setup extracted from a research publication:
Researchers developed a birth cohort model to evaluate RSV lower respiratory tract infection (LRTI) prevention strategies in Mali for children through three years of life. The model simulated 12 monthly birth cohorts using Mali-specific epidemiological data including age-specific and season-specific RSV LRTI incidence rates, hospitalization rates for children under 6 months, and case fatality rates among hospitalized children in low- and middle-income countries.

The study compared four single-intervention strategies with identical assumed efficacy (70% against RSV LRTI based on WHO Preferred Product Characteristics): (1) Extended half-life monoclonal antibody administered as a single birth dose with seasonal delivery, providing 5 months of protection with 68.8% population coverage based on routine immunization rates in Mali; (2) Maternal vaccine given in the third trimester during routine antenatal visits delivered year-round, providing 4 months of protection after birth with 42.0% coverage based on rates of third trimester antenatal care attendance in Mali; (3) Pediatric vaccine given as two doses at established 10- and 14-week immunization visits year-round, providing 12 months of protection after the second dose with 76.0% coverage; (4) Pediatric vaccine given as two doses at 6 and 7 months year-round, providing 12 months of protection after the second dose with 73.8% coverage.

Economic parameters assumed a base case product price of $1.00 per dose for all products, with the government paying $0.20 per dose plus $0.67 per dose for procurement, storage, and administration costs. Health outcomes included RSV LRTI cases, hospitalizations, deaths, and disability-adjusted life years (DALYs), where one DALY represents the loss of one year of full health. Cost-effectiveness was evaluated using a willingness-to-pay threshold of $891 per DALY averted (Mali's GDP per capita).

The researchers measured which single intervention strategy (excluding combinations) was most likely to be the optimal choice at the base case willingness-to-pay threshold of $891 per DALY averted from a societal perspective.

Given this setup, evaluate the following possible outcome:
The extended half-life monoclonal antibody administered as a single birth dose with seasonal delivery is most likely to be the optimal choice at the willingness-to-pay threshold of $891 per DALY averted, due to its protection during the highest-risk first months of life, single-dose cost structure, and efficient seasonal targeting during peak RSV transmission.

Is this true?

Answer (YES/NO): YES